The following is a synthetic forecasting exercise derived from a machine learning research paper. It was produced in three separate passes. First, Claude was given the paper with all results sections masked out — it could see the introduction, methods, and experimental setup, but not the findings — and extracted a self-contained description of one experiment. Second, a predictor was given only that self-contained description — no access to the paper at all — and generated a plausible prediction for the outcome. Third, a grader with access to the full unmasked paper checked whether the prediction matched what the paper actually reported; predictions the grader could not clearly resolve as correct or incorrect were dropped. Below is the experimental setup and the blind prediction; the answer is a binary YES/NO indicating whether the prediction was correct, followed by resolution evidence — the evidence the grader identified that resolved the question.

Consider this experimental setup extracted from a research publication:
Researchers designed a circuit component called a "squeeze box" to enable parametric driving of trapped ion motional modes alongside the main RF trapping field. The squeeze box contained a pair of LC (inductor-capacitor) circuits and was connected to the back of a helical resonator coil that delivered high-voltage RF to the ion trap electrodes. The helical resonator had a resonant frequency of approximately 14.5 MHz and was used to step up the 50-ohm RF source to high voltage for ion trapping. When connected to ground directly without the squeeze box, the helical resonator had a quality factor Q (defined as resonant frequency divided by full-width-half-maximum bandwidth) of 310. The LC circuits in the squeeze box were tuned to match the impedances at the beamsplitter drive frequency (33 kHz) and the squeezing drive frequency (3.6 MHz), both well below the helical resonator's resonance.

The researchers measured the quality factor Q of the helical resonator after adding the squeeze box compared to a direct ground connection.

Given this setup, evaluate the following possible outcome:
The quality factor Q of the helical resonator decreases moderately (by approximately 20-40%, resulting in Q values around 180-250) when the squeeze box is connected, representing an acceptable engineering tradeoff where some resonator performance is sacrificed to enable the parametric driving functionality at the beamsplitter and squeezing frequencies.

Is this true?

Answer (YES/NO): NO